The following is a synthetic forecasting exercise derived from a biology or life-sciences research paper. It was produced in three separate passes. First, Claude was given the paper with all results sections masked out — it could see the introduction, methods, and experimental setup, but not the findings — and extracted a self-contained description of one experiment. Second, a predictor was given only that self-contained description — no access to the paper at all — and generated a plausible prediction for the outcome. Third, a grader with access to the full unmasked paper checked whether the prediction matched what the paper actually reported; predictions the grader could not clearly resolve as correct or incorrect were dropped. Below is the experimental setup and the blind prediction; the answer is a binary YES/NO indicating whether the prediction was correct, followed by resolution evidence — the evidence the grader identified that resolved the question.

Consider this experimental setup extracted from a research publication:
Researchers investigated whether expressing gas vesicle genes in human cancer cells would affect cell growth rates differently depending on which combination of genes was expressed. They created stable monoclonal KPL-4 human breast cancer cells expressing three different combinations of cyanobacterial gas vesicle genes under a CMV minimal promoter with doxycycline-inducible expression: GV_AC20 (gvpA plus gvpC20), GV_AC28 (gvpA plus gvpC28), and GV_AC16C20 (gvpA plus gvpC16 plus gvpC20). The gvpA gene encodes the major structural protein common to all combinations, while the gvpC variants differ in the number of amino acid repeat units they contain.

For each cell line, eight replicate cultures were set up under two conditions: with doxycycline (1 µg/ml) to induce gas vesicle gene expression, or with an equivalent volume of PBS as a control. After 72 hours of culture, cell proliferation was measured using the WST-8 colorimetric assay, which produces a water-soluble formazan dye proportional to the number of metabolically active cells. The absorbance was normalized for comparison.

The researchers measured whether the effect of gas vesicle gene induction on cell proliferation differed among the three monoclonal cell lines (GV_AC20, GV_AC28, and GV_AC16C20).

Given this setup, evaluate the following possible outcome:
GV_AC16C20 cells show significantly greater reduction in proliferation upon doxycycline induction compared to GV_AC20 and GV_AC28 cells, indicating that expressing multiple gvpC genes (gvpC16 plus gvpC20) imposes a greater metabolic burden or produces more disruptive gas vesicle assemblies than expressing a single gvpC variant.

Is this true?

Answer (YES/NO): NO